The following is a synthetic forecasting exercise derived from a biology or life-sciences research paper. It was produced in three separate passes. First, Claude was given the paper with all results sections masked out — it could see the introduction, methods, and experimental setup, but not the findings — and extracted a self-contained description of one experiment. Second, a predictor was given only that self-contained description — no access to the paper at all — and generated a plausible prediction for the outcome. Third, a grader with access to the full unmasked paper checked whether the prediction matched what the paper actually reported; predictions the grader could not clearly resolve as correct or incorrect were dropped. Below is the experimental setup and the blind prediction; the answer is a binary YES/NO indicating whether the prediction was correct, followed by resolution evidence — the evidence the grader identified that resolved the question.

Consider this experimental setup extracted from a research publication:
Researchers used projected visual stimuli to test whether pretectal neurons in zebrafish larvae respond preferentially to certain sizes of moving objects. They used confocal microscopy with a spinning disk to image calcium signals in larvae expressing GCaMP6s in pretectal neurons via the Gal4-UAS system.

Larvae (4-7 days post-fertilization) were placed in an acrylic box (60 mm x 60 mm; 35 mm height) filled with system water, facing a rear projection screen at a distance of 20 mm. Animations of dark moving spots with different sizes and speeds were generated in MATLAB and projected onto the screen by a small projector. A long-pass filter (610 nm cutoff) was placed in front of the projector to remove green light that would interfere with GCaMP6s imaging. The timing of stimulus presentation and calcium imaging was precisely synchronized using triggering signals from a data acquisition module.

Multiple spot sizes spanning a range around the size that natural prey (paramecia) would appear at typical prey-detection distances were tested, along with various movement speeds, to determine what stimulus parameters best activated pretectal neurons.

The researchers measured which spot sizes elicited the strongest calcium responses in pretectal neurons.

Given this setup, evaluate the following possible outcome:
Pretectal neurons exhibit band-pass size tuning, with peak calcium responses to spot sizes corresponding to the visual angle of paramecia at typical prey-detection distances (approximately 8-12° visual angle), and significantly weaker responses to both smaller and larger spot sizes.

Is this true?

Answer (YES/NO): NO